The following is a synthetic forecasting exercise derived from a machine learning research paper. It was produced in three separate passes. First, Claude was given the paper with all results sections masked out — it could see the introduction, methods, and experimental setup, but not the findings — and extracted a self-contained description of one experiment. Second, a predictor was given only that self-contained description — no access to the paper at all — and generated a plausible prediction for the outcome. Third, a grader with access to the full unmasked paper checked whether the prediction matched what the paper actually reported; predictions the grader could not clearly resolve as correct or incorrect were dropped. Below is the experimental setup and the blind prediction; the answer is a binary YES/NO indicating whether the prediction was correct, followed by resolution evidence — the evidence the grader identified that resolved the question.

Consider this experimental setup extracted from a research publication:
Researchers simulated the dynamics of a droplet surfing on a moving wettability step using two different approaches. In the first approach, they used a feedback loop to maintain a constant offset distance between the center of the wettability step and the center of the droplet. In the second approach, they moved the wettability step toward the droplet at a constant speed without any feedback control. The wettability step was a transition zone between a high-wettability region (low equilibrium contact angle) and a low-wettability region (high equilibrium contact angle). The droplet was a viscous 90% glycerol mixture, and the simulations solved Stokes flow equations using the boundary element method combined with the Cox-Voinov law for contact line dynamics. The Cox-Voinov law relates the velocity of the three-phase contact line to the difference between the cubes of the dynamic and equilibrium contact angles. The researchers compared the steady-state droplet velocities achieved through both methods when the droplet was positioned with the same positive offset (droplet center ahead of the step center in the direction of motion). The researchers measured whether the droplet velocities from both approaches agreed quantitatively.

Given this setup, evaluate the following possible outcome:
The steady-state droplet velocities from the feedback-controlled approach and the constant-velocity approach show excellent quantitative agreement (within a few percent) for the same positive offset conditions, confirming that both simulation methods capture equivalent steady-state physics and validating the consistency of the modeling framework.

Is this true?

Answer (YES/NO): YES